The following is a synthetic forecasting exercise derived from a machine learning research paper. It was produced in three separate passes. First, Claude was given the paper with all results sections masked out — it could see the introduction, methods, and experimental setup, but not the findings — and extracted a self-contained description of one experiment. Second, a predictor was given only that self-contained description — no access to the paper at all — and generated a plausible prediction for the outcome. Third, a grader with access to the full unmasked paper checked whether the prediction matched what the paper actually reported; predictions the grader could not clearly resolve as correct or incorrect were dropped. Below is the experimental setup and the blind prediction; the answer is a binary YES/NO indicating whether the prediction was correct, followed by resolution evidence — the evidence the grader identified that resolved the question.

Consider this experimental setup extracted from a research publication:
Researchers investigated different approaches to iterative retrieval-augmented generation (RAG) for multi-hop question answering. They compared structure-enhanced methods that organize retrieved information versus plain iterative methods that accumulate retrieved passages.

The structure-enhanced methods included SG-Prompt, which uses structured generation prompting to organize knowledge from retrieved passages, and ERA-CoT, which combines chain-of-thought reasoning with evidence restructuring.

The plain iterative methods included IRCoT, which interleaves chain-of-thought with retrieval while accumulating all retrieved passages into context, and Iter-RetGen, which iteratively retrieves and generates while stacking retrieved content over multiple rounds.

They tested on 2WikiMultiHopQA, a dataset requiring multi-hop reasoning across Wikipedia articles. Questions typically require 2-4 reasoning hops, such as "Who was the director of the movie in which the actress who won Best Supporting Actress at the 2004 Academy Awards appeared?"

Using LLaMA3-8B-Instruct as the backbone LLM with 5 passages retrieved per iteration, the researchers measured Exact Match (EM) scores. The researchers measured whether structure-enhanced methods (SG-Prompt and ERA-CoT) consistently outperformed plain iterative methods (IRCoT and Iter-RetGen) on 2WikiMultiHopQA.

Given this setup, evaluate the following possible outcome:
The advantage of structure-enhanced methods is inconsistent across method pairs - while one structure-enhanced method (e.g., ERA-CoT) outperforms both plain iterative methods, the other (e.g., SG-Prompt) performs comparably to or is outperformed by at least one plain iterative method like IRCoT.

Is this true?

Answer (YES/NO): NO